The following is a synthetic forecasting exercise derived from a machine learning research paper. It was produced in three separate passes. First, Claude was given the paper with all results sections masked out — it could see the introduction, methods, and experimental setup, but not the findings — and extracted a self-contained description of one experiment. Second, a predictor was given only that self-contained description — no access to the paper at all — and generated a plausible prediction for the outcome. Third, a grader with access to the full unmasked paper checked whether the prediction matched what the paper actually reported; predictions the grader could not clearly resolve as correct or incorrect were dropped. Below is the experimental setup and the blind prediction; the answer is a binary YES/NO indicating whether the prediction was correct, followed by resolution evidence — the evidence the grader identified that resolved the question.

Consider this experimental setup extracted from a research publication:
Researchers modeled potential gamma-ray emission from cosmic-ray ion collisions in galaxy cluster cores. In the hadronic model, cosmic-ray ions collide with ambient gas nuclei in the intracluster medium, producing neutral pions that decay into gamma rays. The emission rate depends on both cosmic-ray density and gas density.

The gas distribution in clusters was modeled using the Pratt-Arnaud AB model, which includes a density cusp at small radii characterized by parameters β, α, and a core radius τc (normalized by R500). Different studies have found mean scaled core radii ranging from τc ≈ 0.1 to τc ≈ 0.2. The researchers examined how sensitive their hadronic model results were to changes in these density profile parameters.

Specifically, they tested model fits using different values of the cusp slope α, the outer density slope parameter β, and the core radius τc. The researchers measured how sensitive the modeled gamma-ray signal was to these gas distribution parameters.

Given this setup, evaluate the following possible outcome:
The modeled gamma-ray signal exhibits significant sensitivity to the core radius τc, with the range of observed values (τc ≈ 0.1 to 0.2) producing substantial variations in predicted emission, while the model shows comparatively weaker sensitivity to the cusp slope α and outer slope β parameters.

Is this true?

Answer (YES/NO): NO